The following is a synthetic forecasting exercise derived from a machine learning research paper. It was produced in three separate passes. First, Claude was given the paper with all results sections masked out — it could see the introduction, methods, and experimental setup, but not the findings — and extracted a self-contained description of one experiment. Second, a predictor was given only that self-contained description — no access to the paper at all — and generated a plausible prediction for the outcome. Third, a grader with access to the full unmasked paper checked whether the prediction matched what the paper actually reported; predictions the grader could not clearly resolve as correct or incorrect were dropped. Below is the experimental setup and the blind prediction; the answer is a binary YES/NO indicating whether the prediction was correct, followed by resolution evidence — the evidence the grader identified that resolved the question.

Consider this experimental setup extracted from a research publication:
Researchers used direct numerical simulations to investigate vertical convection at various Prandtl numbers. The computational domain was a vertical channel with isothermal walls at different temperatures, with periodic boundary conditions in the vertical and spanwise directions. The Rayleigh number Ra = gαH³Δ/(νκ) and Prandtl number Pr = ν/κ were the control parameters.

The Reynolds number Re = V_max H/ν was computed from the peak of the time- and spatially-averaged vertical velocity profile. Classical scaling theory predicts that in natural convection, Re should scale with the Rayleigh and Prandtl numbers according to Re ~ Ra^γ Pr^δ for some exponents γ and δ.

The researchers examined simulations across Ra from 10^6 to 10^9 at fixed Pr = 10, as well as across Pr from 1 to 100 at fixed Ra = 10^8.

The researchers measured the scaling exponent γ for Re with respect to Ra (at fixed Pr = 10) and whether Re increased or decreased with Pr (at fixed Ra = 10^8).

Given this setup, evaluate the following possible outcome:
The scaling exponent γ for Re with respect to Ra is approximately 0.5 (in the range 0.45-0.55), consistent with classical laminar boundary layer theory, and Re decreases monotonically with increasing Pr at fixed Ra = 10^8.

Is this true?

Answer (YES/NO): NO